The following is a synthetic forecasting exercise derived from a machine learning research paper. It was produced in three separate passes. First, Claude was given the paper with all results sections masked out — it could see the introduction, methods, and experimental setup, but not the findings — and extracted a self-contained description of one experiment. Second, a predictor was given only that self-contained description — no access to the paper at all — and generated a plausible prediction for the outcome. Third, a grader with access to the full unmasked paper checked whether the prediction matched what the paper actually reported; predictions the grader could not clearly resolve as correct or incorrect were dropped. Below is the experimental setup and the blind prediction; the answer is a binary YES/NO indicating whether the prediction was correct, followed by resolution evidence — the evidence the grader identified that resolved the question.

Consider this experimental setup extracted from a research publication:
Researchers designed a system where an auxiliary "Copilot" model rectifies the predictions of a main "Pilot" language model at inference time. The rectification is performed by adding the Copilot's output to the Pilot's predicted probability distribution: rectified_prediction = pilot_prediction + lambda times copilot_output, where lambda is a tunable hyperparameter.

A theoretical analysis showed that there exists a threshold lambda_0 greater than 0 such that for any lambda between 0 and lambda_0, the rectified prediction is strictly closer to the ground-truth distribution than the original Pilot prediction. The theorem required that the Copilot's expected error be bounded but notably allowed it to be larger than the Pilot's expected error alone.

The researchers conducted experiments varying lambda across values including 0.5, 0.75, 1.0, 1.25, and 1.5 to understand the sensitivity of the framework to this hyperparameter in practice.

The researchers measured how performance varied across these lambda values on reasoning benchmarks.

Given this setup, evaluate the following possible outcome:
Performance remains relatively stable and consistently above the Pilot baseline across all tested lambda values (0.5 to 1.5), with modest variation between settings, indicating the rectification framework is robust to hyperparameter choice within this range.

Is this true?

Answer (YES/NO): NO